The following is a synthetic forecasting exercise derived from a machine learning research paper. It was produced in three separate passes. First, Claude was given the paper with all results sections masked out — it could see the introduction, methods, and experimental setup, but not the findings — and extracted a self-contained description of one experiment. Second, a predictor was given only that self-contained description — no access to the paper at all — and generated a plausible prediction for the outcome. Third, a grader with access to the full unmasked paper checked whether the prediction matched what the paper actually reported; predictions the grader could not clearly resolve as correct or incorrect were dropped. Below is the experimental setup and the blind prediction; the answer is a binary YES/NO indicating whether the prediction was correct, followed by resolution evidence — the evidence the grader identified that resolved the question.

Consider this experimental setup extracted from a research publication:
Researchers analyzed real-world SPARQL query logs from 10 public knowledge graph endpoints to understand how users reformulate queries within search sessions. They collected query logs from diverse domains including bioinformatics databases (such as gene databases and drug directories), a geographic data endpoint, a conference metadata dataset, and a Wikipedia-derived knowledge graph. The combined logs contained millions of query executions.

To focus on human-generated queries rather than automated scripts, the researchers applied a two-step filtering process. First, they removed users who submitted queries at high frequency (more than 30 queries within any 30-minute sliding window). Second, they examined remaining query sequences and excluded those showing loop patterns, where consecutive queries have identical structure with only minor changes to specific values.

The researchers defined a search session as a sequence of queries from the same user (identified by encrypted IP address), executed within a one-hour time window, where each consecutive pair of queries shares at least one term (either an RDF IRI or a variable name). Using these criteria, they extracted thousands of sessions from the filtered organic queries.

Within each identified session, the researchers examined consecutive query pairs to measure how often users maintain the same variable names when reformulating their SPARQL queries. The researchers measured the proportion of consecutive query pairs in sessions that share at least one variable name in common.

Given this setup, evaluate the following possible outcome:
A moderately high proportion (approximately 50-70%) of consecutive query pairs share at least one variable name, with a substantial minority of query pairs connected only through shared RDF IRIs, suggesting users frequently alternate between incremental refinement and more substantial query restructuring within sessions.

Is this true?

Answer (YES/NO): NO